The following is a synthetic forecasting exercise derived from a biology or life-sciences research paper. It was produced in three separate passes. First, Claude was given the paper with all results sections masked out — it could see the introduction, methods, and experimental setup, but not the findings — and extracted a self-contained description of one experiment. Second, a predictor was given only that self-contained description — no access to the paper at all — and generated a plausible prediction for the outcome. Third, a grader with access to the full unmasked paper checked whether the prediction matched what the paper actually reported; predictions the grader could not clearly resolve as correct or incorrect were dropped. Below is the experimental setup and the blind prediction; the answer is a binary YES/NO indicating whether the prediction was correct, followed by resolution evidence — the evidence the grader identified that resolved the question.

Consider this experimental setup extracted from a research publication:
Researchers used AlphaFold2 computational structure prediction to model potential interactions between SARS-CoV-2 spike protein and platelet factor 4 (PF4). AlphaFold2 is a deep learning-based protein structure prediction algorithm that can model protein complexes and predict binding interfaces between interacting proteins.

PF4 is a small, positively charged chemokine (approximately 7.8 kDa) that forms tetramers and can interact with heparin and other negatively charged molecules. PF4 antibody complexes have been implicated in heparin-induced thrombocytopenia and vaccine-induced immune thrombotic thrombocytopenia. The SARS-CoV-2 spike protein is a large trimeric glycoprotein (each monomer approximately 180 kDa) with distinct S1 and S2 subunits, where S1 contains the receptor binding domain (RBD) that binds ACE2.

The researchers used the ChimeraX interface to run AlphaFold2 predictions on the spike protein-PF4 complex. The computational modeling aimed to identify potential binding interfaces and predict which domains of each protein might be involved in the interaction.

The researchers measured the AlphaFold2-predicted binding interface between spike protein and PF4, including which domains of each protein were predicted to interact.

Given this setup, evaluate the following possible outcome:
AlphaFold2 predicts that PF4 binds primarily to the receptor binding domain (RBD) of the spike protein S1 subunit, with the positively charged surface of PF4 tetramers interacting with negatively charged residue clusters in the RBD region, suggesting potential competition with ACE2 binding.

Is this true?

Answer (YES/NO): NO